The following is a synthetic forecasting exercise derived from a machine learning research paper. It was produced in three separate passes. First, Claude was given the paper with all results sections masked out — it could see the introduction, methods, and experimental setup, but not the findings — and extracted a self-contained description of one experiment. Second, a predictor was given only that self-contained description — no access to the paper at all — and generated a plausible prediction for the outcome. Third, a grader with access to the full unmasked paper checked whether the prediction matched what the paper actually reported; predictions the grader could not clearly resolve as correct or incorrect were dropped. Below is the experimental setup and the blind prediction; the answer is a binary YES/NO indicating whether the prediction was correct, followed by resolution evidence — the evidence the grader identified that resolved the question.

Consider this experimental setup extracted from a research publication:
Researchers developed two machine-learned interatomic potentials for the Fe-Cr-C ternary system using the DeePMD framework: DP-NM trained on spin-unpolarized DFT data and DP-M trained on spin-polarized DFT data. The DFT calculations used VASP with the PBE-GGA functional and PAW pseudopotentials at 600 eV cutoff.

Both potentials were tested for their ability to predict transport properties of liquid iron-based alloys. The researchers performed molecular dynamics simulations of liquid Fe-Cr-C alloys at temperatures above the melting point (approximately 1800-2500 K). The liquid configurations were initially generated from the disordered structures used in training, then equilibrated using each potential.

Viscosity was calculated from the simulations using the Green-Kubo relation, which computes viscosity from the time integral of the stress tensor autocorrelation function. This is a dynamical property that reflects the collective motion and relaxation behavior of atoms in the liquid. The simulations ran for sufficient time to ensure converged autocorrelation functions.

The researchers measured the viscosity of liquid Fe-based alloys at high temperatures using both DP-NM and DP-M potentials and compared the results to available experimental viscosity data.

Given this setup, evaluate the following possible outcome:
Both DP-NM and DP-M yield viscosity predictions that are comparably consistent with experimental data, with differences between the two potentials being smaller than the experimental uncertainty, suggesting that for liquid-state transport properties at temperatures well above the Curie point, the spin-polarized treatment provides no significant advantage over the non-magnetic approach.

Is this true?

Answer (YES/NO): NO